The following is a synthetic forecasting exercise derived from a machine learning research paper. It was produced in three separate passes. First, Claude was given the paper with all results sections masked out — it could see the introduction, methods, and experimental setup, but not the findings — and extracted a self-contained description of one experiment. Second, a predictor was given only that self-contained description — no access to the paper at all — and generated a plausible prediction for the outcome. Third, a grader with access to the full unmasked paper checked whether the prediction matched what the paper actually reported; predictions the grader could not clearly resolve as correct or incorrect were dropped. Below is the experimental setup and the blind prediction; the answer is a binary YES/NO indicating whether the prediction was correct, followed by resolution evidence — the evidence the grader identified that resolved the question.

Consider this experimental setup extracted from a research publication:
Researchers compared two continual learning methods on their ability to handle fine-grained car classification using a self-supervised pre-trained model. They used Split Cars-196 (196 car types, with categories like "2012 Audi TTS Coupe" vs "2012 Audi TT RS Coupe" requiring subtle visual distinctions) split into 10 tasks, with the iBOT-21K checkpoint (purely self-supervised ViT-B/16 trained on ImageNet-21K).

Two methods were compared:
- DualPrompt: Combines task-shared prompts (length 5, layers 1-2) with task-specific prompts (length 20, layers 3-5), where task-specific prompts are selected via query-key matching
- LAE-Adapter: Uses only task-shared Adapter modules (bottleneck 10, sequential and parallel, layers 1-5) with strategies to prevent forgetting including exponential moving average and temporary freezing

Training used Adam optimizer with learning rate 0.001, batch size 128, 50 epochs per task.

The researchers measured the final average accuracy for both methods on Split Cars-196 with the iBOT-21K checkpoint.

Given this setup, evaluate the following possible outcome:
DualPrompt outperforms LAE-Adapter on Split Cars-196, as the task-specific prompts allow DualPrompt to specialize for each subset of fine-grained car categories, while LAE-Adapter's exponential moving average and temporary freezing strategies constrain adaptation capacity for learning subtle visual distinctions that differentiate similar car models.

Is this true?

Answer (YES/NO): NO